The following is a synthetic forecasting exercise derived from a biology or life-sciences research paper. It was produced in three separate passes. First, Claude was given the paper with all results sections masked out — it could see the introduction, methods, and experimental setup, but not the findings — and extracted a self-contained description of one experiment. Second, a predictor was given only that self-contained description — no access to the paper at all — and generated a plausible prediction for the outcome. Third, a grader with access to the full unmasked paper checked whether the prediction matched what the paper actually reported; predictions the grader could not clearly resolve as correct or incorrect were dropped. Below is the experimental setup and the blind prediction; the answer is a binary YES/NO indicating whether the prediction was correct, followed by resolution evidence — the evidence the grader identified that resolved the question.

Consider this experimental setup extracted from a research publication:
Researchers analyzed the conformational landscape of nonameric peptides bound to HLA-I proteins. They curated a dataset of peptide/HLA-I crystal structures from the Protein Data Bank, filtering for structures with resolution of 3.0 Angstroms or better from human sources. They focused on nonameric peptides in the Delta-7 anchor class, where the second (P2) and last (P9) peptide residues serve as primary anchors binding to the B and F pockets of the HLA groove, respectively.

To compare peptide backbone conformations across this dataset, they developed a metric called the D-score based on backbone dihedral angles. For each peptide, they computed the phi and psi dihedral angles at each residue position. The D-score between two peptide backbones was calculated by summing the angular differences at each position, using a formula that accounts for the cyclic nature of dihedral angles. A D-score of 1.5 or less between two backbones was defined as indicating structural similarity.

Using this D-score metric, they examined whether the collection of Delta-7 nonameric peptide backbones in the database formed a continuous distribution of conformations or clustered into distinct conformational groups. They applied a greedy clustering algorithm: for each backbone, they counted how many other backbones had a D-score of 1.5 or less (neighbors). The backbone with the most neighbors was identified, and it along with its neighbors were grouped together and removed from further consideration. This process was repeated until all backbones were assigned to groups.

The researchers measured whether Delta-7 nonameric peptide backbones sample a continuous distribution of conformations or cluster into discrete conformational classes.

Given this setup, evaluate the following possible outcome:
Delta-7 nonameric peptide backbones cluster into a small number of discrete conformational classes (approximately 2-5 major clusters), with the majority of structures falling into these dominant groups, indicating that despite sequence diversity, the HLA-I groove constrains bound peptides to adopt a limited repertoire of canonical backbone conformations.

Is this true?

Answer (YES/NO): NO